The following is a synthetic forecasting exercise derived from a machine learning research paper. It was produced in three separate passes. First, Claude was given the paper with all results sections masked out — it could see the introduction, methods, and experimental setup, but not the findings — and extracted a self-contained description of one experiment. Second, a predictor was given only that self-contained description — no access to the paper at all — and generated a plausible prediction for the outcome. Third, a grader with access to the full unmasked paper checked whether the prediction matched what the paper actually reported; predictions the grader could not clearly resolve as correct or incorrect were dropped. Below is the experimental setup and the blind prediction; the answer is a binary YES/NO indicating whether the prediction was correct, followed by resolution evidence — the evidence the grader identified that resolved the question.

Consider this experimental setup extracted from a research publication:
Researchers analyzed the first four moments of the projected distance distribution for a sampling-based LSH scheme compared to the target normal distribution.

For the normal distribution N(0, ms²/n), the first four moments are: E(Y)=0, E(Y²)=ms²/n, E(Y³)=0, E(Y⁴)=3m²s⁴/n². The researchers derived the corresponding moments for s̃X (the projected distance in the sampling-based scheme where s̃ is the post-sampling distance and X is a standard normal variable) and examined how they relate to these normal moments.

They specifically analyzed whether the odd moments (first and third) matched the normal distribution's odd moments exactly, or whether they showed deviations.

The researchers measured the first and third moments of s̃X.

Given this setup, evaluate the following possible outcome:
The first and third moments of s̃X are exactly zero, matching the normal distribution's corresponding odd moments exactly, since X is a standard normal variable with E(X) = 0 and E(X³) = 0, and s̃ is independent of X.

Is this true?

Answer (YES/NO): YES